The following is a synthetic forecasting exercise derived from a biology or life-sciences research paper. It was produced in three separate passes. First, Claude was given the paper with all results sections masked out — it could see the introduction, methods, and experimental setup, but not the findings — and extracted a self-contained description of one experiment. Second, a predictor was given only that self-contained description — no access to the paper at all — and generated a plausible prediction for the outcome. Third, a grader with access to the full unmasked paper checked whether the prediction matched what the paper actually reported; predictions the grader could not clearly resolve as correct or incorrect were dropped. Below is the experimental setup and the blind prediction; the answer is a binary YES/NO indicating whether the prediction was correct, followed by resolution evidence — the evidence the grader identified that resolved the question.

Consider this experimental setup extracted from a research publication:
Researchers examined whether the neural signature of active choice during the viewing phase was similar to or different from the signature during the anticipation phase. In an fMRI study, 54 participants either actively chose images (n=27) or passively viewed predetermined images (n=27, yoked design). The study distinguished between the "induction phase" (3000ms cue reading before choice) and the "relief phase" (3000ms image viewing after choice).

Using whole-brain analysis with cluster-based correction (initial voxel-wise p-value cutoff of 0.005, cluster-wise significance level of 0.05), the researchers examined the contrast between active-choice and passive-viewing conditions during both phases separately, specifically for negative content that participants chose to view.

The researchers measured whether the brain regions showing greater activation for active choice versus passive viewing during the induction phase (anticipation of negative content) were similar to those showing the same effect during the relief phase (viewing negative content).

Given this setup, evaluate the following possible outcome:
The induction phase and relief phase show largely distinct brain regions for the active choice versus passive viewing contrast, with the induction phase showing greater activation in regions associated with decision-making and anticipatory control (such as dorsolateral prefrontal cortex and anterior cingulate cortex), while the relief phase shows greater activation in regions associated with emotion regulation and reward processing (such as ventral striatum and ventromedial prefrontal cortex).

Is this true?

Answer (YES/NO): NO